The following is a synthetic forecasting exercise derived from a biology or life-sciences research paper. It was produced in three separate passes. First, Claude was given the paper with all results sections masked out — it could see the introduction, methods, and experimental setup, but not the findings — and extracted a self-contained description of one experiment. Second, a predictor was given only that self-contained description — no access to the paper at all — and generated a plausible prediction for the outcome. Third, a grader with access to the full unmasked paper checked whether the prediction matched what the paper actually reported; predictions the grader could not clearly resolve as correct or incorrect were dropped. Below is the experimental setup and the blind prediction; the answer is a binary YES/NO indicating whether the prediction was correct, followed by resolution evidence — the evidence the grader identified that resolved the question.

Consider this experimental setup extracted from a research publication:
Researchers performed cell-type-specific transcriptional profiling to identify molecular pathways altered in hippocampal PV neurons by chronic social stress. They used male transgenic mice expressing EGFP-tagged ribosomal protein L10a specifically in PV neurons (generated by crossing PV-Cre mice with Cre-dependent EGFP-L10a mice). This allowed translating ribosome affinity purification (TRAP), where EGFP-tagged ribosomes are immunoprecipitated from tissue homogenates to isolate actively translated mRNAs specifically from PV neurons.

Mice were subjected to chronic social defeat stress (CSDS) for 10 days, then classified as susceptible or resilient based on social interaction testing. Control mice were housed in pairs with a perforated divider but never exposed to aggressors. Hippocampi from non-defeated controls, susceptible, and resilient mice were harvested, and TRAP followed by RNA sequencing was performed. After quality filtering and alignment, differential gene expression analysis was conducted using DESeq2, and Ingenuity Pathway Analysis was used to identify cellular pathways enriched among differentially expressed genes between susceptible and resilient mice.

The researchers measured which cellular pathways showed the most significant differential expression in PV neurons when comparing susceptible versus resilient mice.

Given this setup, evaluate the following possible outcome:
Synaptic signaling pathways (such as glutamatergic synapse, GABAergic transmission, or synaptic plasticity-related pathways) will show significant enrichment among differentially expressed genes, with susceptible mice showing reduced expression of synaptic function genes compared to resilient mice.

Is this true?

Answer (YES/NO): NO